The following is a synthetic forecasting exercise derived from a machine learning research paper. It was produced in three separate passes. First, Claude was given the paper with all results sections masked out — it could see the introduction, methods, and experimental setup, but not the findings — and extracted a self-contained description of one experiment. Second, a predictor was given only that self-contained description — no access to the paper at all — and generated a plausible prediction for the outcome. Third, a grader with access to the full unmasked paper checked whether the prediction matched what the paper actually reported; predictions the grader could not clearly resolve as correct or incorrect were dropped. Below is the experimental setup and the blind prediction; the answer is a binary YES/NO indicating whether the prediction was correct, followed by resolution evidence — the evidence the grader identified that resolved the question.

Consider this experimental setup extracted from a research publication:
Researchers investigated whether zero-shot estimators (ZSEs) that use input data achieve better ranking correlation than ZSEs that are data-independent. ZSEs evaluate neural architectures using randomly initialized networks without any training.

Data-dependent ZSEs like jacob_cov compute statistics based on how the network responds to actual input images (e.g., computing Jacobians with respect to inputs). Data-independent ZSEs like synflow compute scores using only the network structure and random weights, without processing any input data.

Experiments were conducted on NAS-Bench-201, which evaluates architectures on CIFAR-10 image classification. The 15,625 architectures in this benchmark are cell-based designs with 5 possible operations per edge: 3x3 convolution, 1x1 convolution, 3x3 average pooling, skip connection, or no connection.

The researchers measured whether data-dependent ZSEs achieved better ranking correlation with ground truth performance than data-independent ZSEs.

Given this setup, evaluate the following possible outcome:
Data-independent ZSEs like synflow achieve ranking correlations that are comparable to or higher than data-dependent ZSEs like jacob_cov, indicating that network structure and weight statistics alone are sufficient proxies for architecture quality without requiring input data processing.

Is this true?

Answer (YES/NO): YES